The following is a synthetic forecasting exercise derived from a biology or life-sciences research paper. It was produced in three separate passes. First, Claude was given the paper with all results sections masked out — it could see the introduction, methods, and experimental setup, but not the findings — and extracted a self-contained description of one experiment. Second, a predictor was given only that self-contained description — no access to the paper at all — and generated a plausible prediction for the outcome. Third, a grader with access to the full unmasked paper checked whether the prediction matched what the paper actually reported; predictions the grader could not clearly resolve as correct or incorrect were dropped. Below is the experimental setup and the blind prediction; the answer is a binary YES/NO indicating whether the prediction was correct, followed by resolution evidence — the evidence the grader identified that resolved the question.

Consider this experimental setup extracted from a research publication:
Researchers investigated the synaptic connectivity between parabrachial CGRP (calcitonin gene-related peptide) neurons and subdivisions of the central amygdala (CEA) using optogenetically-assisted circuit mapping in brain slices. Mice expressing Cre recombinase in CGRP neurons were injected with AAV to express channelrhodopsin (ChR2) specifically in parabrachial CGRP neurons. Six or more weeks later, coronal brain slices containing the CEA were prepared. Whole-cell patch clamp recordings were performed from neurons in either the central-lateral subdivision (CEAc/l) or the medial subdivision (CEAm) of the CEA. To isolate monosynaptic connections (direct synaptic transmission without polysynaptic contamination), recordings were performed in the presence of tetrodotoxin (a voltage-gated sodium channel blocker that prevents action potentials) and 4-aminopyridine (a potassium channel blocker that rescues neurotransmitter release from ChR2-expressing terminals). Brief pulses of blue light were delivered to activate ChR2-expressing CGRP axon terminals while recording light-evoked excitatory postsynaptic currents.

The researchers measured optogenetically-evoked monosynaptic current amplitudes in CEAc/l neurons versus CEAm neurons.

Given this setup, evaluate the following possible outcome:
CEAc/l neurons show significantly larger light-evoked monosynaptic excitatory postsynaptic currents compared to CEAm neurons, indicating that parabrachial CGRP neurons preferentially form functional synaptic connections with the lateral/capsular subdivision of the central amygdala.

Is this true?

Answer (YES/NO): YES